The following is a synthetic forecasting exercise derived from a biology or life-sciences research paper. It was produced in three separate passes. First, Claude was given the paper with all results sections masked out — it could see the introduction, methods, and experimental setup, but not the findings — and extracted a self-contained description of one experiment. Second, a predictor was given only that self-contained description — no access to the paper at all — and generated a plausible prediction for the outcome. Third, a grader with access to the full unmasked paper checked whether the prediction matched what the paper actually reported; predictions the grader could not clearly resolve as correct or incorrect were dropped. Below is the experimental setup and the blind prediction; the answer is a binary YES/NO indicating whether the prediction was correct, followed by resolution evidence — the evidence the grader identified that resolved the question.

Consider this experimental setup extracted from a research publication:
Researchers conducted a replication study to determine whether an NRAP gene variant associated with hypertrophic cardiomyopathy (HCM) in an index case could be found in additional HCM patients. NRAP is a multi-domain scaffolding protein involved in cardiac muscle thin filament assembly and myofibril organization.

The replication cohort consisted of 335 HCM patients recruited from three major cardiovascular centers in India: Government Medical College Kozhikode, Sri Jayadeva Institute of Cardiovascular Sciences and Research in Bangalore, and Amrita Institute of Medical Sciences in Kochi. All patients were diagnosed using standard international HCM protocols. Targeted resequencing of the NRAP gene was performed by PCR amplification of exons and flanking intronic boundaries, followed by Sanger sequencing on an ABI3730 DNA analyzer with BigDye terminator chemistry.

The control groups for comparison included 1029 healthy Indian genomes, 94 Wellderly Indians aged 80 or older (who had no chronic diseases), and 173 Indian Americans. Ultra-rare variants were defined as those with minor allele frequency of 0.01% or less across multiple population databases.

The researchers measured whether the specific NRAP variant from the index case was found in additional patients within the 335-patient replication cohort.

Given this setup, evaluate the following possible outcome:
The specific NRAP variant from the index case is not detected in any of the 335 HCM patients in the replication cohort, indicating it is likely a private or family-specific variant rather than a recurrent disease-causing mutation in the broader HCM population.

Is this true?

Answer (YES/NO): NO